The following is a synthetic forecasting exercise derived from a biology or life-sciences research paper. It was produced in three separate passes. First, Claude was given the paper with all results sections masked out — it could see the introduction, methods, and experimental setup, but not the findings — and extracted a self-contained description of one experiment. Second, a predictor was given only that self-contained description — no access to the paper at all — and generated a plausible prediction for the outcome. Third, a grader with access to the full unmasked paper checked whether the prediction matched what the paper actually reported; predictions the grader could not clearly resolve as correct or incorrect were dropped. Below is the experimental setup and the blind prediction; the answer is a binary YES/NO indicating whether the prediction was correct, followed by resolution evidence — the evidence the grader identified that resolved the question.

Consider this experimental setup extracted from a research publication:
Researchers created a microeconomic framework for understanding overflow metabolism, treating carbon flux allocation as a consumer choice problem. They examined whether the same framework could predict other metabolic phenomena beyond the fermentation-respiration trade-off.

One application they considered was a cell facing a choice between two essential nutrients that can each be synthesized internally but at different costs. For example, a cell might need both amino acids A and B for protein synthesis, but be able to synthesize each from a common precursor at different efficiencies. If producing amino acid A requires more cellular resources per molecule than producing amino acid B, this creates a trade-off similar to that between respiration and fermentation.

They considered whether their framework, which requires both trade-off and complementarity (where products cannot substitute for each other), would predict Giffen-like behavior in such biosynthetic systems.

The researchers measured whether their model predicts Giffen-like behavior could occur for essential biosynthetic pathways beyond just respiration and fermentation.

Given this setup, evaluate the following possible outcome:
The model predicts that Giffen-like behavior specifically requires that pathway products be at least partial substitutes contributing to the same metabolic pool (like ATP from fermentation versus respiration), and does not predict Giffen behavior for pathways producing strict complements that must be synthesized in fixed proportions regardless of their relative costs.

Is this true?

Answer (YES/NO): NO